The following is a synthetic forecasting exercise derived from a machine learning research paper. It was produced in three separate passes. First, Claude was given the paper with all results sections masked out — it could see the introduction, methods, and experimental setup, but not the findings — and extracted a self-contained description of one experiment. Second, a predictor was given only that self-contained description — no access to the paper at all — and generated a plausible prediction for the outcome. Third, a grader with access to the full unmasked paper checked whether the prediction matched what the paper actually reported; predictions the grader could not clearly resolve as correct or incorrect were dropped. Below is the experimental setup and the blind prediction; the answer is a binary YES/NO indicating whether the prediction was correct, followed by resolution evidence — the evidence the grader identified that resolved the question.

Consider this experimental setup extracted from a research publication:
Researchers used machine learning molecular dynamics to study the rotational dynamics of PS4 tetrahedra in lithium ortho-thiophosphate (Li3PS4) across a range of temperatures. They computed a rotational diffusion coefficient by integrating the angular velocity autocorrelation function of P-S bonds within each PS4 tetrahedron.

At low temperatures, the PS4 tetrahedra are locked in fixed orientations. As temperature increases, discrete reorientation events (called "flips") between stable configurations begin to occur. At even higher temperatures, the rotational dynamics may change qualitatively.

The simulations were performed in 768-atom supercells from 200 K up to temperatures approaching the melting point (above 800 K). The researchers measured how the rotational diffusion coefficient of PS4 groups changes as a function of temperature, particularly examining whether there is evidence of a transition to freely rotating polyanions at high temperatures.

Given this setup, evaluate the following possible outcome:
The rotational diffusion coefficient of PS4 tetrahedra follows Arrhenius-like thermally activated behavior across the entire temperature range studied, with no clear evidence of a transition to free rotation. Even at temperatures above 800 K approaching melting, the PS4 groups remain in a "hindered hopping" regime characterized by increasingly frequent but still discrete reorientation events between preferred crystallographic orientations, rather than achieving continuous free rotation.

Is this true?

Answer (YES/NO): NO